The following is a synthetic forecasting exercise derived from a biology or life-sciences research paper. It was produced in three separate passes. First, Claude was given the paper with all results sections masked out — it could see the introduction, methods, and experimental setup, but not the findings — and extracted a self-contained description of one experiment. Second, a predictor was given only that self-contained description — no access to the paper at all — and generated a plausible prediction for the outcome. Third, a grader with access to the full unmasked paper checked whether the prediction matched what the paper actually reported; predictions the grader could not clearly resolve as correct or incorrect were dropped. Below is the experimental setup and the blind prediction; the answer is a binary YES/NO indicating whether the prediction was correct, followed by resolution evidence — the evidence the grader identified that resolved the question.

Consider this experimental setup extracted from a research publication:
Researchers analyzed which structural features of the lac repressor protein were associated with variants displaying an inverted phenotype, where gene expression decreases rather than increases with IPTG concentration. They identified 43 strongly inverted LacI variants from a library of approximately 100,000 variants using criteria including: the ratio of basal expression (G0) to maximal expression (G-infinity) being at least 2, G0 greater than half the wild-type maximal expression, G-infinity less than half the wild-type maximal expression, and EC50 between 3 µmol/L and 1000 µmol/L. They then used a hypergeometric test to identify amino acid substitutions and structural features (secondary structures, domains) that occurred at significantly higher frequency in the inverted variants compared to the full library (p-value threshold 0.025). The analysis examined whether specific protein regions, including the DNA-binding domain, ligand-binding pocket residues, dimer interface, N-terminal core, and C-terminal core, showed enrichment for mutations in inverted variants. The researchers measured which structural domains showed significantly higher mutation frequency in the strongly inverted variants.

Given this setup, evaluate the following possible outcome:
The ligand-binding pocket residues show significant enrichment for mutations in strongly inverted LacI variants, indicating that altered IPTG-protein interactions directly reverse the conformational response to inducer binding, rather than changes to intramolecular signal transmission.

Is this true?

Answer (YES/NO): NO